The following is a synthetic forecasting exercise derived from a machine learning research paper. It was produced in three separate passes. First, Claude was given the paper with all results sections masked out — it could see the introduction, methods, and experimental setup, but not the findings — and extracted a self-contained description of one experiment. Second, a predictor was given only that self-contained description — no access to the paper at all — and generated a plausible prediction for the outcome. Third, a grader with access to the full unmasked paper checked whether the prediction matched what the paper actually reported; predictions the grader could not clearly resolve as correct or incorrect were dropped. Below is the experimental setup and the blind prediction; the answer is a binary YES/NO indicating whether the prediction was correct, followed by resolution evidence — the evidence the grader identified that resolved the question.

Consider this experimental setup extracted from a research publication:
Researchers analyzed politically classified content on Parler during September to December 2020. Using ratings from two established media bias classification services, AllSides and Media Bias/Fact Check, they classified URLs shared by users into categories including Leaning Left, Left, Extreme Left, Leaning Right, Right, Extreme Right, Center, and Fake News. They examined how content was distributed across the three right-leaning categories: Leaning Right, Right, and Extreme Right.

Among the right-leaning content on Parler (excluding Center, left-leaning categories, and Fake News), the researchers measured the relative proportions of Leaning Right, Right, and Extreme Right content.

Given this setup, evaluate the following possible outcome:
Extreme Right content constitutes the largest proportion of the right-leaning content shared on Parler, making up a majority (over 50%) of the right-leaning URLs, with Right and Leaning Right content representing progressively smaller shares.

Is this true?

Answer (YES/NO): NO